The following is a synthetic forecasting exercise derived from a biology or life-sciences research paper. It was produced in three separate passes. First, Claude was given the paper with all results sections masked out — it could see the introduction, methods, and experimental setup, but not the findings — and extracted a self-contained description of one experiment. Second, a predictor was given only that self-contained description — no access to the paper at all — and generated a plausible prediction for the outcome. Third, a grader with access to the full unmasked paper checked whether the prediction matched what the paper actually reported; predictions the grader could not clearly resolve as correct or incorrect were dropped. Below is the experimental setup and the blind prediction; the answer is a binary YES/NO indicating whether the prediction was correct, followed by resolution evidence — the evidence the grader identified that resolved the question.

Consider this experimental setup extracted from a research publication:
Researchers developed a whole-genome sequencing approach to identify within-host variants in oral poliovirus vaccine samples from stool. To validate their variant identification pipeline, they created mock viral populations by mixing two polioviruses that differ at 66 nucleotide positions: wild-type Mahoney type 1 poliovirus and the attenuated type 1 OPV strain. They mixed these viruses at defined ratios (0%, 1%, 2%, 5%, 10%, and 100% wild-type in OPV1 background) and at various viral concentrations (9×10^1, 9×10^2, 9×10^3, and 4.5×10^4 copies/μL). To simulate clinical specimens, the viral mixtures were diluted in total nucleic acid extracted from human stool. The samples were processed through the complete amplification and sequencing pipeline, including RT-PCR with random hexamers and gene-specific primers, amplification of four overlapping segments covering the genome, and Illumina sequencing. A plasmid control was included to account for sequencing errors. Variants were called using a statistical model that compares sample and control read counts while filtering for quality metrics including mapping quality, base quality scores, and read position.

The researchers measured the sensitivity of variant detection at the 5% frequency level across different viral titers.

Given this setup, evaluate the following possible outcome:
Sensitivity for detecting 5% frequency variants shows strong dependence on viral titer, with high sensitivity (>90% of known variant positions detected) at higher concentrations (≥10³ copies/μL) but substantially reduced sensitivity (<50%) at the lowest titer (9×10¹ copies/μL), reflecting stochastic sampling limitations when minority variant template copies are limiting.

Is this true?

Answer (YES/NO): NO